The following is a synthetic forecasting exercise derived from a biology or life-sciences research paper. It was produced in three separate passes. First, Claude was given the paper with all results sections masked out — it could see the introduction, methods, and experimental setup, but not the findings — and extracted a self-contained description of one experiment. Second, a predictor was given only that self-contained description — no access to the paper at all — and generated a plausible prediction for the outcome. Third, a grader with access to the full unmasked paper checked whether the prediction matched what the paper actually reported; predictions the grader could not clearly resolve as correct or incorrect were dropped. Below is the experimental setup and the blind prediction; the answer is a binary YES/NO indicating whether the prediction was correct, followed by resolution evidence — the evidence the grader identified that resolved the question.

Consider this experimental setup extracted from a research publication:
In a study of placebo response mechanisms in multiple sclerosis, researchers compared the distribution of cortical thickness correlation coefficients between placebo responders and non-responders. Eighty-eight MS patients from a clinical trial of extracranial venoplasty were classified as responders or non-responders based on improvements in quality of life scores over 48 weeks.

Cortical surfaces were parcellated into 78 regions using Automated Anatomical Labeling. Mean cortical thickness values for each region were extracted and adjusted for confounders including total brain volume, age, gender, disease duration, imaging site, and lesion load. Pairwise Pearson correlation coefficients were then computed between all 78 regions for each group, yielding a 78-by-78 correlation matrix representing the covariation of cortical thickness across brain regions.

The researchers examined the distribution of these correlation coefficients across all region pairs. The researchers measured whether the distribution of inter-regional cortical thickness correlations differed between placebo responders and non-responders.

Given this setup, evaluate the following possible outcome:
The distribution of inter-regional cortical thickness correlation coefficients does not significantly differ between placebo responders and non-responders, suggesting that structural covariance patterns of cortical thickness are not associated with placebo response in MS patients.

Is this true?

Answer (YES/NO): NO